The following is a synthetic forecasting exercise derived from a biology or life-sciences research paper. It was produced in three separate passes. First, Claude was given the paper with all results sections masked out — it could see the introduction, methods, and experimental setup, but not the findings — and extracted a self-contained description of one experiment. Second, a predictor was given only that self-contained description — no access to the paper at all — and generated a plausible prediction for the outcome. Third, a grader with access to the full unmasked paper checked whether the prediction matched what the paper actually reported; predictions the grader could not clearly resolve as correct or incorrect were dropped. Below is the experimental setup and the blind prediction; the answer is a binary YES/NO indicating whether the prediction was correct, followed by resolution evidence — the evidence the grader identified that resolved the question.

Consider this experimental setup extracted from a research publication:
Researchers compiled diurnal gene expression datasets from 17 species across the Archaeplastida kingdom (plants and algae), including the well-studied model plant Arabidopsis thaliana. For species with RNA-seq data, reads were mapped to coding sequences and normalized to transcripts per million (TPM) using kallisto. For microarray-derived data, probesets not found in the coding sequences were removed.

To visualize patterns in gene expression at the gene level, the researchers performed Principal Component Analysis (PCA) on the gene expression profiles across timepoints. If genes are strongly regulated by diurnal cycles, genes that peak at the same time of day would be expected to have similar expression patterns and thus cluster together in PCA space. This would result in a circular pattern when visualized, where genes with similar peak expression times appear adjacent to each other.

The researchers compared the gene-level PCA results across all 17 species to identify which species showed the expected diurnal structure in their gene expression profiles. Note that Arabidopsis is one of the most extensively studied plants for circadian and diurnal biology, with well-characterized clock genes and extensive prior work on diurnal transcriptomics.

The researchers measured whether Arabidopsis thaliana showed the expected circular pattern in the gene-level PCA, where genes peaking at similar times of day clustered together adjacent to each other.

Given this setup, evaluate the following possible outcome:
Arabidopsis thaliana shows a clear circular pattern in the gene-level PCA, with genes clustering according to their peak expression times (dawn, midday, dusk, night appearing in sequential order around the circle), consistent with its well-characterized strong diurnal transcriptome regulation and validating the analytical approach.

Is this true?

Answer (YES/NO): NO